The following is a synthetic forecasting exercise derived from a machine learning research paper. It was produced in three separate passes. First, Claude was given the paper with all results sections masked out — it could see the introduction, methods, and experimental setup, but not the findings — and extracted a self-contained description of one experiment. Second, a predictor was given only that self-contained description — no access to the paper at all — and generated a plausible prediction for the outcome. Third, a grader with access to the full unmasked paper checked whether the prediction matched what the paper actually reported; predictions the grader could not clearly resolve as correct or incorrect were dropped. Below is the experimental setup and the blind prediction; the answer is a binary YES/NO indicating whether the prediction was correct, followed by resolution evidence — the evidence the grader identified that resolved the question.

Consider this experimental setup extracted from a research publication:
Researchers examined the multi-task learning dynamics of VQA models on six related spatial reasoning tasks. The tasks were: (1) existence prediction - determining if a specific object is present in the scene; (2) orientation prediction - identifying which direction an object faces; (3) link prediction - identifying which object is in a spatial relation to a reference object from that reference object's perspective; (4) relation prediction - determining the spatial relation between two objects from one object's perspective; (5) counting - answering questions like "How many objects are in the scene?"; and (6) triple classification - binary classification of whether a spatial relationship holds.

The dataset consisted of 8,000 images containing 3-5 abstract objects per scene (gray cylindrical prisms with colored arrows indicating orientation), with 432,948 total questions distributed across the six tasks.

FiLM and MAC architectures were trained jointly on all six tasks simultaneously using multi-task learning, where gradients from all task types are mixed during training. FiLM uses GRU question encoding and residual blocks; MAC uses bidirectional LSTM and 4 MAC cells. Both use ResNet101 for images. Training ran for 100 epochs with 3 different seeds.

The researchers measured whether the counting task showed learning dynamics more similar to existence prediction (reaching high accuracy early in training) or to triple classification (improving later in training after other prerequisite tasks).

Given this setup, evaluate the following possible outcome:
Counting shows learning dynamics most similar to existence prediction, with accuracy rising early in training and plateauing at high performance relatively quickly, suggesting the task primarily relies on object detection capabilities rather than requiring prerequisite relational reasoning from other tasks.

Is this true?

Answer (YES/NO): NO